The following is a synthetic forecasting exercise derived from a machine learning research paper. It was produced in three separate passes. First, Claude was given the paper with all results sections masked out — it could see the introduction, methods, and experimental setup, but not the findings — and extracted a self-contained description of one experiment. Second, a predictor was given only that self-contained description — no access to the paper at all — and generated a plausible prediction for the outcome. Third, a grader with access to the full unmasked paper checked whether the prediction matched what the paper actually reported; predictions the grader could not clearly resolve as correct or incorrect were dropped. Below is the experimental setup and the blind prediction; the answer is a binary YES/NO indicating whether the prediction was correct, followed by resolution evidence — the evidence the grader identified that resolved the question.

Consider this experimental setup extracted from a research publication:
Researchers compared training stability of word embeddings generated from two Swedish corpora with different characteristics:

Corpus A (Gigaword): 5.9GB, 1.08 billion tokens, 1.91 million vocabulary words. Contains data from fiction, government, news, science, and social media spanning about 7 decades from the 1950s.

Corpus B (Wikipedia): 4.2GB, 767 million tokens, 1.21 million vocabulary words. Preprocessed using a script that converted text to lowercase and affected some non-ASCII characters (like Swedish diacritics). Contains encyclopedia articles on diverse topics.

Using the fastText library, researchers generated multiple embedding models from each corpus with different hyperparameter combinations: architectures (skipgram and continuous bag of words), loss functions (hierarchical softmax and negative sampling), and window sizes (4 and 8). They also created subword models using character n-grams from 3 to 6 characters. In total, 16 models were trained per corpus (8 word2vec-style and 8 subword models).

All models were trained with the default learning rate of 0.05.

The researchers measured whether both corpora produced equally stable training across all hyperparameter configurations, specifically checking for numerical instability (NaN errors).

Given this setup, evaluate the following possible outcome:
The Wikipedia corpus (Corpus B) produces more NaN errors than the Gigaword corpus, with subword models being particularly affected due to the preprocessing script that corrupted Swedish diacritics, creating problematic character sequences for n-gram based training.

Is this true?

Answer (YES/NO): NO